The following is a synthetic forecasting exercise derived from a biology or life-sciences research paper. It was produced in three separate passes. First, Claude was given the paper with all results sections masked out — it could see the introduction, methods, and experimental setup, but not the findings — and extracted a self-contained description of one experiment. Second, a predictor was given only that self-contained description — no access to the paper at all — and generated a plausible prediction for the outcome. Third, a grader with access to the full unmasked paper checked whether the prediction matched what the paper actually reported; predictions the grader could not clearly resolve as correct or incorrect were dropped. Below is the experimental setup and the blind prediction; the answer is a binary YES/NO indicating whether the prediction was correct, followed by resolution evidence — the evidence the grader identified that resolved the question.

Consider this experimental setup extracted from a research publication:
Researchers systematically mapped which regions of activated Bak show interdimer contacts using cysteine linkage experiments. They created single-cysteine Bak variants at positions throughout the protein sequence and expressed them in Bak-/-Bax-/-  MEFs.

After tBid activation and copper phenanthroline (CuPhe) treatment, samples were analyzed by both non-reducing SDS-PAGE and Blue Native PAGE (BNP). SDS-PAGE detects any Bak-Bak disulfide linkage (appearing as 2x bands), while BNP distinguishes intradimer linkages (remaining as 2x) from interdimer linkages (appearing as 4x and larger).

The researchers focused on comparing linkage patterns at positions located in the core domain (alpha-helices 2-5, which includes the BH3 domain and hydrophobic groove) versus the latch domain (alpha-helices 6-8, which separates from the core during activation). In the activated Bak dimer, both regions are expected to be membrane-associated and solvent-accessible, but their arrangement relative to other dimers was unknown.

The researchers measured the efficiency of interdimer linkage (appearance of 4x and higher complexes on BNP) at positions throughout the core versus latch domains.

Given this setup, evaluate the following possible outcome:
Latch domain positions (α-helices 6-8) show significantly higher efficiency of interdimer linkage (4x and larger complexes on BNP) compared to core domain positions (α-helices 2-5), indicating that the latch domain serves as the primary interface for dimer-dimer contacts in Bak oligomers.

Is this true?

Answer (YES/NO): NO